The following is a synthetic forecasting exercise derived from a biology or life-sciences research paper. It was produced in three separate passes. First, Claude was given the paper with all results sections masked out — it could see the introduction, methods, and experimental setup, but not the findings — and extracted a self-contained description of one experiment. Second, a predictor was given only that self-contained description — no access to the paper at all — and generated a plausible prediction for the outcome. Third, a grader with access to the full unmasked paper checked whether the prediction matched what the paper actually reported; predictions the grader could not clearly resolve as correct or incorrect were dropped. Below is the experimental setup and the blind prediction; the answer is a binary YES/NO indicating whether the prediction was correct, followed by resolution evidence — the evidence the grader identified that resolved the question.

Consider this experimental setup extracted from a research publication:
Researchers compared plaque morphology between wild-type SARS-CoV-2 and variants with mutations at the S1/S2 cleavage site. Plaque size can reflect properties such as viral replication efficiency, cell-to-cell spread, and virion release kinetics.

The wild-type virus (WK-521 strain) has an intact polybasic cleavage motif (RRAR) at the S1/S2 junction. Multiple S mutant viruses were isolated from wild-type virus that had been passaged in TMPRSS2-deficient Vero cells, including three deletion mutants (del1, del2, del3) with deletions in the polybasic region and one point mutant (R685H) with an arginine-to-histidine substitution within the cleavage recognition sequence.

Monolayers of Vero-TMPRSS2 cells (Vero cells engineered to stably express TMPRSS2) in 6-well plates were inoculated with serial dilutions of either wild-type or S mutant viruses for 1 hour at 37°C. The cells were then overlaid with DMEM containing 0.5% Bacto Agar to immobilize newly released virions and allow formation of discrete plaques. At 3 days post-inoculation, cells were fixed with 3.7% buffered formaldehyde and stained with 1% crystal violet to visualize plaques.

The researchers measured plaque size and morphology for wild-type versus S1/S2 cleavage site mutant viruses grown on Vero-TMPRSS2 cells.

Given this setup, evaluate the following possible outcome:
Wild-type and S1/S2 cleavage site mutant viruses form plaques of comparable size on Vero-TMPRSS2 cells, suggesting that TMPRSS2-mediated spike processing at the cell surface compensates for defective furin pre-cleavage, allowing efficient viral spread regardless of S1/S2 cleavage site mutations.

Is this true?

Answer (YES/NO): NO